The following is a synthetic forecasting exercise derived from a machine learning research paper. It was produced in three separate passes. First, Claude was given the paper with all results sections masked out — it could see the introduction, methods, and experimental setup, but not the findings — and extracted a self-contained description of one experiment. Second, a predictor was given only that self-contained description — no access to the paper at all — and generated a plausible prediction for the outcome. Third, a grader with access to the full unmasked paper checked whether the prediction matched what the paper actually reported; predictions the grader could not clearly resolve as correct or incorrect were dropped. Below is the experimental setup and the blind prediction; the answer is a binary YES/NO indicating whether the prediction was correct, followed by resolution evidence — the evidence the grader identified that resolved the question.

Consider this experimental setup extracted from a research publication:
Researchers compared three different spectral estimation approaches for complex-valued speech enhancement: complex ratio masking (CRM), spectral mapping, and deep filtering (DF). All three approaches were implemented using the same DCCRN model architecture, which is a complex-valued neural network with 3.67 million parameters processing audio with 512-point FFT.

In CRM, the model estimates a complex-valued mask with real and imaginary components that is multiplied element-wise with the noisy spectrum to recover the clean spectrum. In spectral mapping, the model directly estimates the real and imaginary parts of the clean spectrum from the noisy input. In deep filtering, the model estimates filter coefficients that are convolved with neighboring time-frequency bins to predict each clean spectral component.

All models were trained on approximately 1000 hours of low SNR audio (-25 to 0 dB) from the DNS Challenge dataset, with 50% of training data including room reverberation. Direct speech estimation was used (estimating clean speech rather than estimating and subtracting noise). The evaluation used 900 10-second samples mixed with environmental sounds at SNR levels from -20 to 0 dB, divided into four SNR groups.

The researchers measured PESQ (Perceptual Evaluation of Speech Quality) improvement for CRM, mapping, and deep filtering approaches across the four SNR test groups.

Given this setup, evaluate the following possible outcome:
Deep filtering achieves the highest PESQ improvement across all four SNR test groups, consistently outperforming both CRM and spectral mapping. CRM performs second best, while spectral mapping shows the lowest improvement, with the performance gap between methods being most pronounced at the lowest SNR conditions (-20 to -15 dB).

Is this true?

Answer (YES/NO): NO